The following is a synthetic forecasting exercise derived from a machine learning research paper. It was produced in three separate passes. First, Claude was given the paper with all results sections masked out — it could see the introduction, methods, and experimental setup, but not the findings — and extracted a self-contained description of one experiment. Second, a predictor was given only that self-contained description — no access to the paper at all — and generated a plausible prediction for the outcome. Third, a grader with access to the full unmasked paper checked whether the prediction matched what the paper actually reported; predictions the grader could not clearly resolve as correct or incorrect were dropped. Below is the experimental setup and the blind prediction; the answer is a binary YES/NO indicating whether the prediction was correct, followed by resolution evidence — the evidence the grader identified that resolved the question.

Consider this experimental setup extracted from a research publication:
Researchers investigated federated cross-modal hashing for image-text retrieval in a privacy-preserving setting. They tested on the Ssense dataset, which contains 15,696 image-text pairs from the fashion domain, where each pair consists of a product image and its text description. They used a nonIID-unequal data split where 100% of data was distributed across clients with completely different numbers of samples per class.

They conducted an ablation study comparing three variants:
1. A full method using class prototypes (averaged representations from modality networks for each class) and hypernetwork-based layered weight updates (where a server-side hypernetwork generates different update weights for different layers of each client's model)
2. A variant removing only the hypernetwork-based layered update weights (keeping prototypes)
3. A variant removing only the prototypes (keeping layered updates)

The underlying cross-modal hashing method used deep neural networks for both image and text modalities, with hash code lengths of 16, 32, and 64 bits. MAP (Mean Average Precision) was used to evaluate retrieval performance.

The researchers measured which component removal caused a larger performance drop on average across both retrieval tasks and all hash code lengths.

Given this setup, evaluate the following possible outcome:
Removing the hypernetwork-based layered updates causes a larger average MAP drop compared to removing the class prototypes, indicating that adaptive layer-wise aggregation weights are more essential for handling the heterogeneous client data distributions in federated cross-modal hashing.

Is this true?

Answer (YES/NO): NO